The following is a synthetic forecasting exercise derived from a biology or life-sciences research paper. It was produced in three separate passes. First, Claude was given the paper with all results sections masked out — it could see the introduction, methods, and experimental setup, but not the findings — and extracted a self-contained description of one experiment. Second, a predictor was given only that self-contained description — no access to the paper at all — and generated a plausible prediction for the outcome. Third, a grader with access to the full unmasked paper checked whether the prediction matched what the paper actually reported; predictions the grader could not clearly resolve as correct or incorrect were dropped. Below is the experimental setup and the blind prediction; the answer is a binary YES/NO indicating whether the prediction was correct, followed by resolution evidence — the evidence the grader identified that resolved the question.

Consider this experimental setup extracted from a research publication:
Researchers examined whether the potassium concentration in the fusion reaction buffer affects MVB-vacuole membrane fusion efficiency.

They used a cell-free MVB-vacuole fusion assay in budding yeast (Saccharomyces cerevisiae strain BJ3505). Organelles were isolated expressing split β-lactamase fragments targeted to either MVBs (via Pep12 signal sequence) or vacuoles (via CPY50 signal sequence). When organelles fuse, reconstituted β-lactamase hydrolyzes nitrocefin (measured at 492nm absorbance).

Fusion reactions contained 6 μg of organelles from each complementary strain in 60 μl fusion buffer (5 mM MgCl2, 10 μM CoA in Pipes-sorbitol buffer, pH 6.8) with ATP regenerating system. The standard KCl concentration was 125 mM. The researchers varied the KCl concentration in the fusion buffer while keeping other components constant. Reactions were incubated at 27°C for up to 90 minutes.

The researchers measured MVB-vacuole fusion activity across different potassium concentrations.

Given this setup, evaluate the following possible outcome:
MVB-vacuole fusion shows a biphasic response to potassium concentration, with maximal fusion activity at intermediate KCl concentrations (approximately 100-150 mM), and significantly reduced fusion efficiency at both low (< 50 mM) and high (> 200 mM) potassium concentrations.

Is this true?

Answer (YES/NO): YES